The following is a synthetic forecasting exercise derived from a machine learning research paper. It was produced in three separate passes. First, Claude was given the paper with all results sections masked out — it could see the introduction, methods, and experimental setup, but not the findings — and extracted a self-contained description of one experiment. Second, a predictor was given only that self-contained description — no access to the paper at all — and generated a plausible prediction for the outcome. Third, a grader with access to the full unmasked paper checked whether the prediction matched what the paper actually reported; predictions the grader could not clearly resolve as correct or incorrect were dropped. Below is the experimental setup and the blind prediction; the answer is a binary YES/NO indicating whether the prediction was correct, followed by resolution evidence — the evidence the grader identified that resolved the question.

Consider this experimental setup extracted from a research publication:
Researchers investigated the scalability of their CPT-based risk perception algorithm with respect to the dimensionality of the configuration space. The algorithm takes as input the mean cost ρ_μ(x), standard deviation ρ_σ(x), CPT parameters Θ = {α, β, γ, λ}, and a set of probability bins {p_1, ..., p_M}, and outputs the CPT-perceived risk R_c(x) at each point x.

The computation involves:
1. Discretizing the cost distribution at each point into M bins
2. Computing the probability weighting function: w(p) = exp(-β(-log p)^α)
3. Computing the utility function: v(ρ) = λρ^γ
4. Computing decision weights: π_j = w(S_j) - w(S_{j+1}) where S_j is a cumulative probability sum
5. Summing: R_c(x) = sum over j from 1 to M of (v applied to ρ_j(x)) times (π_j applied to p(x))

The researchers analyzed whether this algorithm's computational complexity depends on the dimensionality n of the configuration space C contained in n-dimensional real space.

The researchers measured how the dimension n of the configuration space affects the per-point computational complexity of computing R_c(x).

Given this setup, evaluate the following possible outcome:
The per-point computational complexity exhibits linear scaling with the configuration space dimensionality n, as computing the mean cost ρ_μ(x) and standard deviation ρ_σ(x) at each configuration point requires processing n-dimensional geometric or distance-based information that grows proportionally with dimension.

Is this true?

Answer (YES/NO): NO